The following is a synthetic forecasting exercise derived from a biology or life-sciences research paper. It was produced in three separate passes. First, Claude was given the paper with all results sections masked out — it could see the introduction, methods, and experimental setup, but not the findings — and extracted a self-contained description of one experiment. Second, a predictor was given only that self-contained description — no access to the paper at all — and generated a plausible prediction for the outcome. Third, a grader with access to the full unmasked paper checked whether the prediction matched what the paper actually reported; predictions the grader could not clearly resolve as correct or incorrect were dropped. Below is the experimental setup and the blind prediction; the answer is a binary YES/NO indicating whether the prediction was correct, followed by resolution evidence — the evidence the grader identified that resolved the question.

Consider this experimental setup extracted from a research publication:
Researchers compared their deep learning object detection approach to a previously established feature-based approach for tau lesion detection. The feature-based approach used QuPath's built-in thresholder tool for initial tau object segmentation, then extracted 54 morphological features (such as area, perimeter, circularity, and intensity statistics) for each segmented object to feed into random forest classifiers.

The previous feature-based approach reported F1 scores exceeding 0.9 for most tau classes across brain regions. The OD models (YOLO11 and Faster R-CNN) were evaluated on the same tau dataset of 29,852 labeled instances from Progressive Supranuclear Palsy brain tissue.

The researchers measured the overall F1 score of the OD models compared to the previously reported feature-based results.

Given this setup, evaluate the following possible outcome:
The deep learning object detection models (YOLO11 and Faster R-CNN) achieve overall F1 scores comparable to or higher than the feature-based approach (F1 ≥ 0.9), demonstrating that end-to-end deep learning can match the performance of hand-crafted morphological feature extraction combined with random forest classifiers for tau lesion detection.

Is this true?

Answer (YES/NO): NO